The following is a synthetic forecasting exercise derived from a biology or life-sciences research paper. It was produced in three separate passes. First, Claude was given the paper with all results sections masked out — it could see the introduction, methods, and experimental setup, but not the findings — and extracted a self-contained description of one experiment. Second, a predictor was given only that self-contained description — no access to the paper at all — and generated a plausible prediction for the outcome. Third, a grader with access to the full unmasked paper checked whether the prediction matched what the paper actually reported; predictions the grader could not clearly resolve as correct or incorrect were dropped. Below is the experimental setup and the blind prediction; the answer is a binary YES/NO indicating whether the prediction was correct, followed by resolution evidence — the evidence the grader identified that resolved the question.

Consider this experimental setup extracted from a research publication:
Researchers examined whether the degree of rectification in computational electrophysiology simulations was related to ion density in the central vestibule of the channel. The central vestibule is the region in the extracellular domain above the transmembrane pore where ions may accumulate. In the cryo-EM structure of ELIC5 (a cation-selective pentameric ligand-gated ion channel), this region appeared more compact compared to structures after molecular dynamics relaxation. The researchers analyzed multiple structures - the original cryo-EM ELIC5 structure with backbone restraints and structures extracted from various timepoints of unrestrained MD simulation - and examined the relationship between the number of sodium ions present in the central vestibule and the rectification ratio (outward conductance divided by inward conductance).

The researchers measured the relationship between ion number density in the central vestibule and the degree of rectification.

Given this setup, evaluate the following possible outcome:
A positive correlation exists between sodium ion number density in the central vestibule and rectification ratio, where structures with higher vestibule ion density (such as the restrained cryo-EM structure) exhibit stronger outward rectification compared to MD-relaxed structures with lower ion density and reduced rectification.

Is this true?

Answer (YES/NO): NO